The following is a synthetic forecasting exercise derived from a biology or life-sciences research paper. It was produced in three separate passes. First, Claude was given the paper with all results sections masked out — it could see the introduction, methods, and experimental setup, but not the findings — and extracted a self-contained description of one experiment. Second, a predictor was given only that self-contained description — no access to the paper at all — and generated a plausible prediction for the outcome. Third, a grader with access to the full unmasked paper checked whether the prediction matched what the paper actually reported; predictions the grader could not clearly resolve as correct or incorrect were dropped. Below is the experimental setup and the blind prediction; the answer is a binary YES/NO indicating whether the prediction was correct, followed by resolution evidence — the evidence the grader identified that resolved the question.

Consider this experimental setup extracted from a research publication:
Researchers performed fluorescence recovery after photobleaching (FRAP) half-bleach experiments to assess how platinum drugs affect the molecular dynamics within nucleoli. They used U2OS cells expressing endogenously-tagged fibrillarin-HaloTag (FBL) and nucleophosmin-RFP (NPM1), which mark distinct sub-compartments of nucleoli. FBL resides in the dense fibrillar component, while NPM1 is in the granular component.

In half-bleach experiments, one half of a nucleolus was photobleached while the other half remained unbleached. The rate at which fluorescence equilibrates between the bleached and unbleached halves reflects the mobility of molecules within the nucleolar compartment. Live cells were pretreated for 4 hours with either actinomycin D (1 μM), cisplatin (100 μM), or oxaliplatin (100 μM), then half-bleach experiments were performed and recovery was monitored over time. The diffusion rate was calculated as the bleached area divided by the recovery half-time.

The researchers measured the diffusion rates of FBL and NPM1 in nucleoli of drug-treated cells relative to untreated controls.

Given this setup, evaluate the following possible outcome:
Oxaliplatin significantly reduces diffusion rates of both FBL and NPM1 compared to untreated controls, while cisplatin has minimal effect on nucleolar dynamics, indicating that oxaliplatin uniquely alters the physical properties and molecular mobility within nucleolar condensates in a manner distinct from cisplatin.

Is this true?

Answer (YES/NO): NO